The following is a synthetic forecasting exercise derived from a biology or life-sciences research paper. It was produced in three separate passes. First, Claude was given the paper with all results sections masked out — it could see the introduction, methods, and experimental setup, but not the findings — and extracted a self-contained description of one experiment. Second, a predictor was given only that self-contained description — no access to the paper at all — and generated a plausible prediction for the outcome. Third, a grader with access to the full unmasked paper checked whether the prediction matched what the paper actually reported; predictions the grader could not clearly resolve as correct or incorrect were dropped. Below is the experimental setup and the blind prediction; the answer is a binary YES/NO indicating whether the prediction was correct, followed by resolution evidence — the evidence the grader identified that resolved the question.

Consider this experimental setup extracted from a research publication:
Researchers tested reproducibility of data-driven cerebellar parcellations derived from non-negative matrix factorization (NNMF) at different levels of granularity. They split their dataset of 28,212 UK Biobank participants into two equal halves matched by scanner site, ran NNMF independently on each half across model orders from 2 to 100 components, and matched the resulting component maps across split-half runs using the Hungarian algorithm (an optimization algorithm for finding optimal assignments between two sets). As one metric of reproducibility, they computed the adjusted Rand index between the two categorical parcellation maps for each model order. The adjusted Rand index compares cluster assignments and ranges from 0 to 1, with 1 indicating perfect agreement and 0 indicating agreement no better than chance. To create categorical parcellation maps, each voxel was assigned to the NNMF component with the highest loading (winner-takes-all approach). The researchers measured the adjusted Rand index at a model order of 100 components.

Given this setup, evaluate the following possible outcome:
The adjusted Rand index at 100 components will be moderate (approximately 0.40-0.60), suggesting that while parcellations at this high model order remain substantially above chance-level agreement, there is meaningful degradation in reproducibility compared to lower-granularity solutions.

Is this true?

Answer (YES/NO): YES